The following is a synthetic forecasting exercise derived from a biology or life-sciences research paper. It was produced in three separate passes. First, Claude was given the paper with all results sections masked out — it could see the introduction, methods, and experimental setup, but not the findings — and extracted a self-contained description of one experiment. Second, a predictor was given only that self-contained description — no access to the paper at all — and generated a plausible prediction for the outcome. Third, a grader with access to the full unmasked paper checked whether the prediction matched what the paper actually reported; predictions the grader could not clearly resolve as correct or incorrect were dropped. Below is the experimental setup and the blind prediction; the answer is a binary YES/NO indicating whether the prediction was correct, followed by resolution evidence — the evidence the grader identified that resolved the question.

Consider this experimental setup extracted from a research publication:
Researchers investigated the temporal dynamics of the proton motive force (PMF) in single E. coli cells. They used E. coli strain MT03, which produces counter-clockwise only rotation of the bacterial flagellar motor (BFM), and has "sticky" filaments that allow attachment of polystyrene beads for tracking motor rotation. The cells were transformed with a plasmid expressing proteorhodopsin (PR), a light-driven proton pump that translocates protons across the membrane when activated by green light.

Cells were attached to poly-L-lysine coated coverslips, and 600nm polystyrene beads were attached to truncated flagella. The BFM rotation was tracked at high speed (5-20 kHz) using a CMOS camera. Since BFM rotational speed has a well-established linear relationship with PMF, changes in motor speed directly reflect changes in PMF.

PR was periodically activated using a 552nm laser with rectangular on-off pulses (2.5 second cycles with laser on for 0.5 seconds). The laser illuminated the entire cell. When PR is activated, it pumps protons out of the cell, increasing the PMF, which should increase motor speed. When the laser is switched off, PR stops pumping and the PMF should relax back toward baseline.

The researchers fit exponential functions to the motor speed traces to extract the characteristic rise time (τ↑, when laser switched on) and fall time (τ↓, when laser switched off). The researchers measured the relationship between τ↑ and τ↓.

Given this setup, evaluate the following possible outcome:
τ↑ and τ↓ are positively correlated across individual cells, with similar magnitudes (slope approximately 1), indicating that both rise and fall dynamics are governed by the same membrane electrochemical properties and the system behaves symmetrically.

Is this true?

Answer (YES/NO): NO